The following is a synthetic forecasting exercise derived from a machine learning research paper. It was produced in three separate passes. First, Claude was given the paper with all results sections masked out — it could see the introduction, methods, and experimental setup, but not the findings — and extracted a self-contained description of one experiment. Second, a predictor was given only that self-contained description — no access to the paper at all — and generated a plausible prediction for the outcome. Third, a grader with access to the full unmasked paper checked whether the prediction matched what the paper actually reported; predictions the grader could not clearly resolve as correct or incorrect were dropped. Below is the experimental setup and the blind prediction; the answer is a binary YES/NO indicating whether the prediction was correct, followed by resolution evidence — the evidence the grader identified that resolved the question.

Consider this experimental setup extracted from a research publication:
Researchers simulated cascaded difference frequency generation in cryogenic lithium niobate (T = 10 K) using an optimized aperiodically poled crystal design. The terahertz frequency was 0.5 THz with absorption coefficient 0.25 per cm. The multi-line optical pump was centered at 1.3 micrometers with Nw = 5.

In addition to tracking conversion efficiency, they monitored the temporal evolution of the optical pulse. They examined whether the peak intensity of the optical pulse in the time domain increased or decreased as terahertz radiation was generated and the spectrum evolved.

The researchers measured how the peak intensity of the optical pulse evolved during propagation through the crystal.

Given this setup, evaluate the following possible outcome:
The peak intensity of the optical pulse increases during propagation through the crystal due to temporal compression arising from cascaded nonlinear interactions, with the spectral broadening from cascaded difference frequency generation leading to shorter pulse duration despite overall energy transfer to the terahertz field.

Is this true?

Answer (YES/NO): NO